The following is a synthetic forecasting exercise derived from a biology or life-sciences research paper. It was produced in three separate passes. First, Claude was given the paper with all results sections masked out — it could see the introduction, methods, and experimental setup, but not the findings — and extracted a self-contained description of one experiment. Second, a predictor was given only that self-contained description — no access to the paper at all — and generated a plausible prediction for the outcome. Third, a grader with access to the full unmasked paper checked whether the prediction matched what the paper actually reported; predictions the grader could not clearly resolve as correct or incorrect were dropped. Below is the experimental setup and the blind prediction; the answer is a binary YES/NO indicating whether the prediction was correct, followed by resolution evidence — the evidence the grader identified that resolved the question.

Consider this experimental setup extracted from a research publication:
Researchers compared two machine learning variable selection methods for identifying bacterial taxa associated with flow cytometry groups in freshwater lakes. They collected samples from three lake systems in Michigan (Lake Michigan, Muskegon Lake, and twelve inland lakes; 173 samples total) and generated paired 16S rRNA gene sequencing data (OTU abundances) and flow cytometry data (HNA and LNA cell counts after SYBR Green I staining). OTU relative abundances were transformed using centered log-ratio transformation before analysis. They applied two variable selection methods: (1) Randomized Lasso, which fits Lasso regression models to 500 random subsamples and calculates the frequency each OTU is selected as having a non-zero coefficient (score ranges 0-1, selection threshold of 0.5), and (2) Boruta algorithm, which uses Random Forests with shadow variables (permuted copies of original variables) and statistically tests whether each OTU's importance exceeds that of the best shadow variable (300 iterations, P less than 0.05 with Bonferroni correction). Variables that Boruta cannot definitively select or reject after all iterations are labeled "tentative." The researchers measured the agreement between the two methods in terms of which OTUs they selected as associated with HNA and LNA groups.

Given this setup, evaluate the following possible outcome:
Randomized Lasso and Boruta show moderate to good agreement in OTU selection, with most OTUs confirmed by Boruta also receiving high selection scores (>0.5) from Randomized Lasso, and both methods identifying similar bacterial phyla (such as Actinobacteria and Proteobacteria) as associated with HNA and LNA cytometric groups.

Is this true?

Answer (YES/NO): NO